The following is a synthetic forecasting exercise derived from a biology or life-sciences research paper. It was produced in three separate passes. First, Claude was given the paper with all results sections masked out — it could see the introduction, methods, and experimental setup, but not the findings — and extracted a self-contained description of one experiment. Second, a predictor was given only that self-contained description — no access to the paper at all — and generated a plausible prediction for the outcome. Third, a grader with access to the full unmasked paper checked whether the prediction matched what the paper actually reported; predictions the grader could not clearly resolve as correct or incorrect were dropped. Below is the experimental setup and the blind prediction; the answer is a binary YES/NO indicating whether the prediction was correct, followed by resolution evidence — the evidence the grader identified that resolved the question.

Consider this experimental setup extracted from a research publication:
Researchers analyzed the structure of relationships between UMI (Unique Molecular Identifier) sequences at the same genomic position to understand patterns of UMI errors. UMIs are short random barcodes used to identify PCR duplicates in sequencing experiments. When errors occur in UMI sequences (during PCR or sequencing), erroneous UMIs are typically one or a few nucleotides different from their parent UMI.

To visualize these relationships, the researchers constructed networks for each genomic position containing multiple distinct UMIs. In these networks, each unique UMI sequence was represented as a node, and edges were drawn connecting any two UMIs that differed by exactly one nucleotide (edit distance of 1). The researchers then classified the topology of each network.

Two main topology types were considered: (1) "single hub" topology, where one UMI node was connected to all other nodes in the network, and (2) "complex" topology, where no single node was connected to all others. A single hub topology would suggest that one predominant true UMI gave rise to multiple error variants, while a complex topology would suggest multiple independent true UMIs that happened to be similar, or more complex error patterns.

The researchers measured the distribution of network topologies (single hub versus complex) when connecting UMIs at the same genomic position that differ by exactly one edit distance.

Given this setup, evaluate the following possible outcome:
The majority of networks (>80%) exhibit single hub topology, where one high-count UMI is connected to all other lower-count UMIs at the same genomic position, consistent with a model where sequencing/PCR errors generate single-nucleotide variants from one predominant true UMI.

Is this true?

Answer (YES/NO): YES